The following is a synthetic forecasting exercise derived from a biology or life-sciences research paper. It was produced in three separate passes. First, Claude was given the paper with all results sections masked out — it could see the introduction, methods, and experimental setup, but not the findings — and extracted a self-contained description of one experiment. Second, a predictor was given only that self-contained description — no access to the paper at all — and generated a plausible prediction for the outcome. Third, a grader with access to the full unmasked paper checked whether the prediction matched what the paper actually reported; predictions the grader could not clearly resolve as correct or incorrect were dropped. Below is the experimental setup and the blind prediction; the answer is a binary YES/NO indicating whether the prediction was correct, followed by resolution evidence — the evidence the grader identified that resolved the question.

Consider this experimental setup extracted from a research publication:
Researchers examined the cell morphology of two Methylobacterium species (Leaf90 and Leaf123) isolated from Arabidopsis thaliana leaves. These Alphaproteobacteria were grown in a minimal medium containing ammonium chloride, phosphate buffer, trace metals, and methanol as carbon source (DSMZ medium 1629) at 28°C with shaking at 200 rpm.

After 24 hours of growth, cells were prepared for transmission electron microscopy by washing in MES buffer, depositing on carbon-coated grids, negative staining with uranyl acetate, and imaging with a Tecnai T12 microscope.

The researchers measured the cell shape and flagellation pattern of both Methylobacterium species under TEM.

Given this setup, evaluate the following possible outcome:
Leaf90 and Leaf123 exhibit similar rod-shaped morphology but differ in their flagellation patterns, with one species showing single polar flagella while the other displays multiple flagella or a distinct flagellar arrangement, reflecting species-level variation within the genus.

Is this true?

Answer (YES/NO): NO